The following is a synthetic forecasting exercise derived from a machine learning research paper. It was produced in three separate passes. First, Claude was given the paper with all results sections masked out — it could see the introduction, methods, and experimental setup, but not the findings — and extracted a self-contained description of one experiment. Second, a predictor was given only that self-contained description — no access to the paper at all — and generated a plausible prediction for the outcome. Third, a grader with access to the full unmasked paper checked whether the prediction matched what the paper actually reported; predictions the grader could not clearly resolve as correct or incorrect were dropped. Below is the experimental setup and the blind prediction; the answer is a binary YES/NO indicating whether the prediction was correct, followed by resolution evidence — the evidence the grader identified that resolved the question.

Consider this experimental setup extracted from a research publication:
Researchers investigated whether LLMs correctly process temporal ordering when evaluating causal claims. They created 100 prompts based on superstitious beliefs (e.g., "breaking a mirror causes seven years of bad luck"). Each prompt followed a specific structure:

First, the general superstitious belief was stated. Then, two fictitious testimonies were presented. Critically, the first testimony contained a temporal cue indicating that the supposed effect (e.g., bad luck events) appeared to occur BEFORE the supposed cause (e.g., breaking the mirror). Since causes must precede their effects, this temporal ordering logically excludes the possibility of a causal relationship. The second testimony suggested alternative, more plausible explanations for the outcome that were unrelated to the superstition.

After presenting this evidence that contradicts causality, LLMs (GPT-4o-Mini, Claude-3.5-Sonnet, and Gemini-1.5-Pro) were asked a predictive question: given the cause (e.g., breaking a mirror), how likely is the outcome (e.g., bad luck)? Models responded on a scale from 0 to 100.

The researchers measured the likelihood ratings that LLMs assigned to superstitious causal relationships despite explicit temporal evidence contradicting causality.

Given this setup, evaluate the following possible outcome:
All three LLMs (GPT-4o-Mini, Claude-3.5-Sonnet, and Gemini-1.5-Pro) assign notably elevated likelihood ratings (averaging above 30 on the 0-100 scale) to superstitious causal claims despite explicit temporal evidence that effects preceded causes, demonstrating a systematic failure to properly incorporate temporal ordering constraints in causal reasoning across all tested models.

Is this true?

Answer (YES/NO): NO